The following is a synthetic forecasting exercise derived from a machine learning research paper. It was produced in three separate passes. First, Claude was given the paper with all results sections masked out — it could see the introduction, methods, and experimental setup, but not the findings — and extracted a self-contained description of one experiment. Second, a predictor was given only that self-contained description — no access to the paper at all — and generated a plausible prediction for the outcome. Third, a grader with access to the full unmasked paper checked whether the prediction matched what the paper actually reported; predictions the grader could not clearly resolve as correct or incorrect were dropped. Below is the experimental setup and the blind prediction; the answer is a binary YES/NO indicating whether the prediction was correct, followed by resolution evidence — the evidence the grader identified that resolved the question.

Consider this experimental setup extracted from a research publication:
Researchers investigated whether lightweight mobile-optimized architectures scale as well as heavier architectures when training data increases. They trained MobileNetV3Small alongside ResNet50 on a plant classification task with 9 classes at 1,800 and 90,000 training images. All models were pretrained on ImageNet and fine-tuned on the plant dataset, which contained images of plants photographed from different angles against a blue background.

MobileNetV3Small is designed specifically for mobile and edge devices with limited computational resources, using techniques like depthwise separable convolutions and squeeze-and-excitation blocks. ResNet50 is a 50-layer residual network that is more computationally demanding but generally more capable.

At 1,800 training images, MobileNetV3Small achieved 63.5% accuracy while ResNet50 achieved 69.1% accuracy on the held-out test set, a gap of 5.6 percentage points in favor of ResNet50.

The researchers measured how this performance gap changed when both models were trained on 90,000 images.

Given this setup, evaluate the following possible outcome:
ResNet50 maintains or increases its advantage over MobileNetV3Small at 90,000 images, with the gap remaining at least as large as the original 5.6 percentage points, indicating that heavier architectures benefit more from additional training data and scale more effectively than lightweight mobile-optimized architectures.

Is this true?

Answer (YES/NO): YES